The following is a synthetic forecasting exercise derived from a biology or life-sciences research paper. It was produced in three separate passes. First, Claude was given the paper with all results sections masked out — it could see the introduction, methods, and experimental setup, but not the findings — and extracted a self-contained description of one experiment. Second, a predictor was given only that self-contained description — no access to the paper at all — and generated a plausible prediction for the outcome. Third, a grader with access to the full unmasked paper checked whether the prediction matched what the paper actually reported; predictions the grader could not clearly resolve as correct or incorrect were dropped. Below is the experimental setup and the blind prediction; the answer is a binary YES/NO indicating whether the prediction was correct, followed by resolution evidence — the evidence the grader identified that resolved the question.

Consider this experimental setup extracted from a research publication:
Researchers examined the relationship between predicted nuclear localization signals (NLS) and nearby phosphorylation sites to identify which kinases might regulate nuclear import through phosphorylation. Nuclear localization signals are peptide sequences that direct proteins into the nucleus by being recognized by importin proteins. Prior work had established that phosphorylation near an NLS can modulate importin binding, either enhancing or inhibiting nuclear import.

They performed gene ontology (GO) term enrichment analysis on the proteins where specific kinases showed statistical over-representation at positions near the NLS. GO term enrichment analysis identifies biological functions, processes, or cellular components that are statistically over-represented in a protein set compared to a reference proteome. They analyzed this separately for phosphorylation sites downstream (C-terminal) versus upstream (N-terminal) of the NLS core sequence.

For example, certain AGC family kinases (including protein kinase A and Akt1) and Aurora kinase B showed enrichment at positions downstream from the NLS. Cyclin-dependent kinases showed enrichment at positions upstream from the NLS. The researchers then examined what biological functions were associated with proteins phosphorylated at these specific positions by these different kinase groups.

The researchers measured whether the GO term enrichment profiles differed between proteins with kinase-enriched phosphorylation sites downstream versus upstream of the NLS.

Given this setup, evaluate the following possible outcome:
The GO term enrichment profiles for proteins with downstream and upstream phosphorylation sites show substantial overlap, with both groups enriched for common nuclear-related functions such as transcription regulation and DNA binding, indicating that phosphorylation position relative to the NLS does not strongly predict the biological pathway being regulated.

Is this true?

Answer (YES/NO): NO